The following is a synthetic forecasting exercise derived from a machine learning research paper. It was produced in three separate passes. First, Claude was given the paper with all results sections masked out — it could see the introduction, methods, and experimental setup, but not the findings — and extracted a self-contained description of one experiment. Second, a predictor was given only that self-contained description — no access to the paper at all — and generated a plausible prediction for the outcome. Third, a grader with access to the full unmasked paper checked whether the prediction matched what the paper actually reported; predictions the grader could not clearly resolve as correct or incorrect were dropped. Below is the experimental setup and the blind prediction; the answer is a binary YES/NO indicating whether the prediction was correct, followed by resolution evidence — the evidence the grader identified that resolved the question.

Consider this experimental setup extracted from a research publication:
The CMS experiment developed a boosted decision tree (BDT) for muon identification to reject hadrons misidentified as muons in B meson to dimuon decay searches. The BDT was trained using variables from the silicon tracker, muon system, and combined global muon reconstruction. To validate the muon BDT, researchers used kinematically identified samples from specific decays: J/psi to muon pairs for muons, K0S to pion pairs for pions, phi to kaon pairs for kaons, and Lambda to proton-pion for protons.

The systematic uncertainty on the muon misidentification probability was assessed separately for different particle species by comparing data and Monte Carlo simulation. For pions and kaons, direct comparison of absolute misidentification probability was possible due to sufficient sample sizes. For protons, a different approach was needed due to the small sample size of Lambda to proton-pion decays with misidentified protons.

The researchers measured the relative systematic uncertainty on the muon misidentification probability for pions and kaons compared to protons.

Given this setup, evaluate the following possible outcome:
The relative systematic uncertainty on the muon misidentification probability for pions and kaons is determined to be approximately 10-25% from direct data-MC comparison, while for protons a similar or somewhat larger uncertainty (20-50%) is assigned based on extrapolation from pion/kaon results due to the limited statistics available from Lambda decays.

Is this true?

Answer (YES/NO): NO